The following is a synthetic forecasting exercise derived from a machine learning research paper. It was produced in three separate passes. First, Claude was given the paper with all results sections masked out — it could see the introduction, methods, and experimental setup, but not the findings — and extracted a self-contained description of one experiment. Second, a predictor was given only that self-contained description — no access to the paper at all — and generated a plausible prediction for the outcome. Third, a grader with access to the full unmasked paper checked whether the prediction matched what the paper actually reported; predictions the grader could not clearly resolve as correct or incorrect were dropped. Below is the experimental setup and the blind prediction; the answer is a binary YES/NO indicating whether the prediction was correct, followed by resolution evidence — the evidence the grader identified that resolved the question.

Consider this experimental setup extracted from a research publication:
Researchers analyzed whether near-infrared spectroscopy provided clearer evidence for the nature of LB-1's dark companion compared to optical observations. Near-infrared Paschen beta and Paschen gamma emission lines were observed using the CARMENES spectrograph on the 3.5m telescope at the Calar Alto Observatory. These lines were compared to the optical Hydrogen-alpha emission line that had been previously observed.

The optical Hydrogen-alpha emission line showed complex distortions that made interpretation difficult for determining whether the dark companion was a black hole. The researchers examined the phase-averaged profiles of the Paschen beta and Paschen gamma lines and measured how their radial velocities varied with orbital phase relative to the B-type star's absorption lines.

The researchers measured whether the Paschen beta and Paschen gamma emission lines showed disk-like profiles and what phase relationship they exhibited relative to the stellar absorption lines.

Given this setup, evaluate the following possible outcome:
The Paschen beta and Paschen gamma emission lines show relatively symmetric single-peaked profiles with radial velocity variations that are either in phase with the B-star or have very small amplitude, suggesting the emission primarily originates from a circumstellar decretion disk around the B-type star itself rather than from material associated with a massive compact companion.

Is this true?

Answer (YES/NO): NO